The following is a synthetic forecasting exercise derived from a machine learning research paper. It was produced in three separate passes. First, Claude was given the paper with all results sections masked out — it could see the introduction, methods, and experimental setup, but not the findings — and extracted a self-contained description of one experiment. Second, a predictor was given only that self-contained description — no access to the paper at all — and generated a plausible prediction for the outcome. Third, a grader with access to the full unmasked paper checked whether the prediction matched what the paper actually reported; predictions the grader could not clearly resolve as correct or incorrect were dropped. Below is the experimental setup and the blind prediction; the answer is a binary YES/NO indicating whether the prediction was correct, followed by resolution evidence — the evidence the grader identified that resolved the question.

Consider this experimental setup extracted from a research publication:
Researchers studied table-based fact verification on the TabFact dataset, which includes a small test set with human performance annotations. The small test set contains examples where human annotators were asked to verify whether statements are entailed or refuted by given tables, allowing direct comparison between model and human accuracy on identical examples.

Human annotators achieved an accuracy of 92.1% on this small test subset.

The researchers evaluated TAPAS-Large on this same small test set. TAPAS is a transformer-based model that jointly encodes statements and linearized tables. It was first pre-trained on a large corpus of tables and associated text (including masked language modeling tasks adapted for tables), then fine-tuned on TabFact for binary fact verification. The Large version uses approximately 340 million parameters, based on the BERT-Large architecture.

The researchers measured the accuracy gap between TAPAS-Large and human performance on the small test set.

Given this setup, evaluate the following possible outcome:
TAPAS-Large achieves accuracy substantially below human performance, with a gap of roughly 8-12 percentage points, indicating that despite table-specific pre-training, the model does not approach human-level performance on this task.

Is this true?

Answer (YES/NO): YES